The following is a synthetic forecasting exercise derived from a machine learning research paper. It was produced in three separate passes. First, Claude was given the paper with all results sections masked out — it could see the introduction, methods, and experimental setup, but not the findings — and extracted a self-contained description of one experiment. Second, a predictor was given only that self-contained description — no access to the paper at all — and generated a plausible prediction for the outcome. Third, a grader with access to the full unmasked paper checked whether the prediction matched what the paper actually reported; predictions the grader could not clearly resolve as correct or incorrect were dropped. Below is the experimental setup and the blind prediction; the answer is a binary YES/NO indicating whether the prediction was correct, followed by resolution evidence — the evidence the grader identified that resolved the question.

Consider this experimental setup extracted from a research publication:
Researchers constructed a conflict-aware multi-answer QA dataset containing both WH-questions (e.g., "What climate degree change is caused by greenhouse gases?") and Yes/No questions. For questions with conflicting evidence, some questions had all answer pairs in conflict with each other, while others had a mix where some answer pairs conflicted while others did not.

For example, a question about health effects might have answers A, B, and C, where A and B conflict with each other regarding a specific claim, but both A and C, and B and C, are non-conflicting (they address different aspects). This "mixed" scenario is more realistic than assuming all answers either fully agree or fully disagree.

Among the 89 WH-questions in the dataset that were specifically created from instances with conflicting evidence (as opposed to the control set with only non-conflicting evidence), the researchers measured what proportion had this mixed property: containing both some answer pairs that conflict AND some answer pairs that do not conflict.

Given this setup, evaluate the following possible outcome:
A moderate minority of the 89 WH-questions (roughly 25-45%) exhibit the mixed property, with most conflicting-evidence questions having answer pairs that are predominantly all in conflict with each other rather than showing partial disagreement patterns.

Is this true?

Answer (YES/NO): YES